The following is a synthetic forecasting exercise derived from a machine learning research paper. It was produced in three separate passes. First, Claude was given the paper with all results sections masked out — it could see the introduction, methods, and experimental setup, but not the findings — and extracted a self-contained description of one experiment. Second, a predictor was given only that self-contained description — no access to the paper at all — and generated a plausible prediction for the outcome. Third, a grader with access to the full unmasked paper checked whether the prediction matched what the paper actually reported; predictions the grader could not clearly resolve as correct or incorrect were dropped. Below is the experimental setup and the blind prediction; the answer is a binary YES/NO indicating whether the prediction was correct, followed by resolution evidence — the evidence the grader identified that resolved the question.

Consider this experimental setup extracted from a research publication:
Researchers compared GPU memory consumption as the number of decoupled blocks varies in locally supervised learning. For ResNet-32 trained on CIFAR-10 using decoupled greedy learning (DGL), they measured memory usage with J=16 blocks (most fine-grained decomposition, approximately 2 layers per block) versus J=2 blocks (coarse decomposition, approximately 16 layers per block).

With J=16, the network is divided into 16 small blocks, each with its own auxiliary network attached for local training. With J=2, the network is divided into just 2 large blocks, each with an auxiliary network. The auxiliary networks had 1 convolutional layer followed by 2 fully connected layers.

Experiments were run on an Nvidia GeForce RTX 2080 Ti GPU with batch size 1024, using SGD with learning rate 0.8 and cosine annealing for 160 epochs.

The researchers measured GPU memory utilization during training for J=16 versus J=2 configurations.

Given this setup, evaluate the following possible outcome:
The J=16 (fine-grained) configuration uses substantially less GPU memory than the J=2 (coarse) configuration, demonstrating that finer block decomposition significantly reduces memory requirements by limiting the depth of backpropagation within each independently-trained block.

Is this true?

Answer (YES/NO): YES